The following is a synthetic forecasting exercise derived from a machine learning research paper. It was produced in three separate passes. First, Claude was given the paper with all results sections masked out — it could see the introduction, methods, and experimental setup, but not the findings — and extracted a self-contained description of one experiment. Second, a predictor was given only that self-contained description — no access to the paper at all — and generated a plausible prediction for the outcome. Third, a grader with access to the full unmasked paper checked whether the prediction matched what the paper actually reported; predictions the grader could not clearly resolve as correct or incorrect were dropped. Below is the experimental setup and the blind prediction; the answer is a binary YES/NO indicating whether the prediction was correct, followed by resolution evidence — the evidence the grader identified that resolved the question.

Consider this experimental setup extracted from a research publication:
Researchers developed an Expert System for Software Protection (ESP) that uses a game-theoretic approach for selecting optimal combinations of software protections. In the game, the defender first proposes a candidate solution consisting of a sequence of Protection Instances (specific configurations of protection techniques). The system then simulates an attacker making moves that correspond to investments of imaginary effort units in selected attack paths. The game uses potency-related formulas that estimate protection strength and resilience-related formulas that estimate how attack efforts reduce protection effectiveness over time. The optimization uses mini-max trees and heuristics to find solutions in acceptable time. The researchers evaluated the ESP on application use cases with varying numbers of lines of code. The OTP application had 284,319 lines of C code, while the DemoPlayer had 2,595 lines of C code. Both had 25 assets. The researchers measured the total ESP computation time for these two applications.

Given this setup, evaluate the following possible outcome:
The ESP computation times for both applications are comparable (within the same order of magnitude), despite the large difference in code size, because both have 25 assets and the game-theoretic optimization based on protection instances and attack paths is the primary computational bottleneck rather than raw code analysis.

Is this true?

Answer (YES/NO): YES